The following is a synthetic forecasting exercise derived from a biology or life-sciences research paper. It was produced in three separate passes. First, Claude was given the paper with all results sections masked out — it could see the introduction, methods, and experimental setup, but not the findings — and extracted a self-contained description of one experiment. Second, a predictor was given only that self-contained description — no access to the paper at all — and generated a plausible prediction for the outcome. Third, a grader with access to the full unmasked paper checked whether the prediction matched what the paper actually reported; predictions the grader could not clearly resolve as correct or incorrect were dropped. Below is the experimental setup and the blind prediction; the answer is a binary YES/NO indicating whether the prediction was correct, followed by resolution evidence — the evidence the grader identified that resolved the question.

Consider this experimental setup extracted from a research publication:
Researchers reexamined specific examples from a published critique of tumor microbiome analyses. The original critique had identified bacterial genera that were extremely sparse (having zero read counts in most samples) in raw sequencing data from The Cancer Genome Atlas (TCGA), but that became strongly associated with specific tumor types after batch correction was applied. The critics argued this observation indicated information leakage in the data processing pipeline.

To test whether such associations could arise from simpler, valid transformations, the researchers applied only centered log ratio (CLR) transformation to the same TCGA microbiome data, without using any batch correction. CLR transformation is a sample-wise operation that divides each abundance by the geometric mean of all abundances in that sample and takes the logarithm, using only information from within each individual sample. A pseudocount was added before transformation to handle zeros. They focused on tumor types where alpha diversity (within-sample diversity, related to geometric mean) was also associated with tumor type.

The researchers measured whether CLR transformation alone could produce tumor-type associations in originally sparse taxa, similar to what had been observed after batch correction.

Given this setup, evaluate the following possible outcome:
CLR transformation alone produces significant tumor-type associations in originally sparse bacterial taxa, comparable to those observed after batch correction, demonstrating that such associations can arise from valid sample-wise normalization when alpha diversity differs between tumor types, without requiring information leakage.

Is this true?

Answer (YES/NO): YES